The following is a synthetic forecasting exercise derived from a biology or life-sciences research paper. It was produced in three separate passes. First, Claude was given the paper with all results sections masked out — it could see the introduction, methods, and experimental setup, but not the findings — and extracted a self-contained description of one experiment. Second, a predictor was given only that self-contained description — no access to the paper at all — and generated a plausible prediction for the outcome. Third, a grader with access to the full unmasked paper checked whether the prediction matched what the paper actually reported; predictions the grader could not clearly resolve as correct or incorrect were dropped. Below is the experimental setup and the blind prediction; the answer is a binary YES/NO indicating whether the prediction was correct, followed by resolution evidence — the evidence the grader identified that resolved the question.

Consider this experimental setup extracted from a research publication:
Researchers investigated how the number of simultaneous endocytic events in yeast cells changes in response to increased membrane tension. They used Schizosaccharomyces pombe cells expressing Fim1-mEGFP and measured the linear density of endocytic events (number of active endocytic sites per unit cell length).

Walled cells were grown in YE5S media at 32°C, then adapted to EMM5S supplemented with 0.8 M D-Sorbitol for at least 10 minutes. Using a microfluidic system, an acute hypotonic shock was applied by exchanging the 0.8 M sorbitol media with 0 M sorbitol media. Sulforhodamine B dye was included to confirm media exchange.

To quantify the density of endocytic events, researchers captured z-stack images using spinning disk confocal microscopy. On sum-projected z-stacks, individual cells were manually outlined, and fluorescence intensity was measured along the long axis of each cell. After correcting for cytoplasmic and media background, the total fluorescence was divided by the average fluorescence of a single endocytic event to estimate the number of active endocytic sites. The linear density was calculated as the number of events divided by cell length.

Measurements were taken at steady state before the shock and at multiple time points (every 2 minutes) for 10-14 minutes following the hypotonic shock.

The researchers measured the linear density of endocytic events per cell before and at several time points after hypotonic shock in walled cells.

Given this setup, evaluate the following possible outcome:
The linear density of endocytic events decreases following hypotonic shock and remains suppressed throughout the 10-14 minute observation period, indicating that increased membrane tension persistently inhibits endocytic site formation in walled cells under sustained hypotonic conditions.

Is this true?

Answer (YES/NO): NO